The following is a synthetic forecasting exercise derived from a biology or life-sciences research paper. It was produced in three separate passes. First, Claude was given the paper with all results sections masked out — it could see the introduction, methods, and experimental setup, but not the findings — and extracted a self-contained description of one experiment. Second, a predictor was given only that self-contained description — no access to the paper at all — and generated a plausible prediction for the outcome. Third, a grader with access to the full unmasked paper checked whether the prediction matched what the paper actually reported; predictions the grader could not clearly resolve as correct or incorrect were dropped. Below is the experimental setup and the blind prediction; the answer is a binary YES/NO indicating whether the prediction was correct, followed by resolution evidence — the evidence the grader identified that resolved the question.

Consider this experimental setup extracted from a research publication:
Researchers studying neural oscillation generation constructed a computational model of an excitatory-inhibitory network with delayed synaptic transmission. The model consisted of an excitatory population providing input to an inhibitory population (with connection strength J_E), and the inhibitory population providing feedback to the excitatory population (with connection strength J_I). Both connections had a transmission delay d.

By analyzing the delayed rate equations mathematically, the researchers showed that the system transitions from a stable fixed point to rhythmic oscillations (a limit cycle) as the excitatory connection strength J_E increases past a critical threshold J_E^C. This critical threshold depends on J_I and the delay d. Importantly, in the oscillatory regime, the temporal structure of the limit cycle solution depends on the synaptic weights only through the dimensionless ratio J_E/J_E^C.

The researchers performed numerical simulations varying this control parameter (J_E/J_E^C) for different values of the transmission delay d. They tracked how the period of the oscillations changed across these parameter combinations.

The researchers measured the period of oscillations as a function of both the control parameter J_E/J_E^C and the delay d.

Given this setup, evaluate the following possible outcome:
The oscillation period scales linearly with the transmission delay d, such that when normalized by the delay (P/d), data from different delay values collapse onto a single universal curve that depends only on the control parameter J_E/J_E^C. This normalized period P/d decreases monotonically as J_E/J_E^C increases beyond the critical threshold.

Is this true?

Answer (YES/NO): NO